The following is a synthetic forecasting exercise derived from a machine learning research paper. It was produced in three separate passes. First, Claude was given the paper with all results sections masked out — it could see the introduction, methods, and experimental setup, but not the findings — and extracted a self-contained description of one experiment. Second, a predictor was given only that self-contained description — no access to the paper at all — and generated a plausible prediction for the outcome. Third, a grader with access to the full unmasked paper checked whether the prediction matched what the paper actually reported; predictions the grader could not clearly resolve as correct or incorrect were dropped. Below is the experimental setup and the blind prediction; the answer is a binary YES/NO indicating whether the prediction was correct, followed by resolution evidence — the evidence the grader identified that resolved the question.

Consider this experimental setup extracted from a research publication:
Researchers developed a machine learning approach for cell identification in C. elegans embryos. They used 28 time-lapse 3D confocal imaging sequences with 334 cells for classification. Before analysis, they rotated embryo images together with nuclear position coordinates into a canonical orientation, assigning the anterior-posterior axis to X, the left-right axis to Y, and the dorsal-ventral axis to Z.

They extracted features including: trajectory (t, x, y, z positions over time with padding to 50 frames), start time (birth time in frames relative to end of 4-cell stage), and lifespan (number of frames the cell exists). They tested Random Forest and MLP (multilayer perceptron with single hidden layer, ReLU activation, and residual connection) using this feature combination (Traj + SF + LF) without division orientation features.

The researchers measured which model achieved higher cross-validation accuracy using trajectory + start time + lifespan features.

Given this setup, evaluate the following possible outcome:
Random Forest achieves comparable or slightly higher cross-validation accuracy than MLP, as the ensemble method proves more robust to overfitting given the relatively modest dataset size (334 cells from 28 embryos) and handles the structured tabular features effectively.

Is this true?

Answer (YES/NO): NO